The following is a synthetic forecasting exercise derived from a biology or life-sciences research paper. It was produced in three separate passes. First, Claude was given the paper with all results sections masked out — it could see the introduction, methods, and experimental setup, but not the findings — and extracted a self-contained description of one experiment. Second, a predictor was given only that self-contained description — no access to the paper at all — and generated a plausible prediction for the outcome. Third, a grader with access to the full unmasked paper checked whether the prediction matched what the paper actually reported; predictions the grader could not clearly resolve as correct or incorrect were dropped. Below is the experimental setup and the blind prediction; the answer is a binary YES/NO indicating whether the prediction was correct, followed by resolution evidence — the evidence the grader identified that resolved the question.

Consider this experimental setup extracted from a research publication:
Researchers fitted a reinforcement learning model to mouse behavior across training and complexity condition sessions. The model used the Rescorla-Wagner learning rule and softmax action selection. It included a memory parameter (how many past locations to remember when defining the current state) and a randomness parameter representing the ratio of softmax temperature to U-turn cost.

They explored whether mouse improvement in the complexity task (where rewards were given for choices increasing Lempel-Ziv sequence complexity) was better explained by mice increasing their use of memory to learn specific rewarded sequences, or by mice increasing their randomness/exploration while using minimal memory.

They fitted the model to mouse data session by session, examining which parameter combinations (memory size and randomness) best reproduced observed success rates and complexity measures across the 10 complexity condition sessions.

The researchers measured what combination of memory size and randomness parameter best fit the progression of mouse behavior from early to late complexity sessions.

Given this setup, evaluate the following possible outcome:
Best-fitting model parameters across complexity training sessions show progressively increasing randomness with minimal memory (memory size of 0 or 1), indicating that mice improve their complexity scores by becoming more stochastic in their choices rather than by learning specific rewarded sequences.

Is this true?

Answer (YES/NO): NO